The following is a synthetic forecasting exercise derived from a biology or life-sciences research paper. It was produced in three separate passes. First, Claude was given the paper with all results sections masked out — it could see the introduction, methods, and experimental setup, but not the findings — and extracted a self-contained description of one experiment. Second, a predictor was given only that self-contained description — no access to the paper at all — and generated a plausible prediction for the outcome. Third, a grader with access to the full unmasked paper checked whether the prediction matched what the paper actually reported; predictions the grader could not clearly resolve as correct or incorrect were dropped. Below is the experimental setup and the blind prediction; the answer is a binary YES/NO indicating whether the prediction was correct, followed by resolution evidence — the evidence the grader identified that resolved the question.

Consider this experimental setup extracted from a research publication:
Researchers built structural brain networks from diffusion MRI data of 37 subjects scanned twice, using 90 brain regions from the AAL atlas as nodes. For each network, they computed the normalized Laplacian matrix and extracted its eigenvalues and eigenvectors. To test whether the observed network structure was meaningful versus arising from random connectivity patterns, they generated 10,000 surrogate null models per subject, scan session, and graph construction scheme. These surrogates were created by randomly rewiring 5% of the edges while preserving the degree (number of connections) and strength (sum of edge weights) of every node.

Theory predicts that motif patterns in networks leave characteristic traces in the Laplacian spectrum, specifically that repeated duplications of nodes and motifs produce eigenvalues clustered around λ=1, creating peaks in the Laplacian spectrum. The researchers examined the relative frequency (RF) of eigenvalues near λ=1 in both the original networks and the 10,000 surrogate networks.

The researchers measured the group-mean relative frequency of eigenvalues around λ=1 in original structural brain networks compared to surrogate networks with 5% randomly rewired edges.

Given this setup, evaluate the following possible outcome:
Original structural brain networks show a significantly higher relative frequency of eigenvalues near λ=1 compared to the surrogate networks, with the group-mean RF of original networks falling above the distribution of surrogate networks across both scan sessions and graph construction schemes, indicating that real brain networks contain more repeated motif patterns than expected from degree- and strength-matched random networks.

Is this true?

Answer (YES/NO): YES